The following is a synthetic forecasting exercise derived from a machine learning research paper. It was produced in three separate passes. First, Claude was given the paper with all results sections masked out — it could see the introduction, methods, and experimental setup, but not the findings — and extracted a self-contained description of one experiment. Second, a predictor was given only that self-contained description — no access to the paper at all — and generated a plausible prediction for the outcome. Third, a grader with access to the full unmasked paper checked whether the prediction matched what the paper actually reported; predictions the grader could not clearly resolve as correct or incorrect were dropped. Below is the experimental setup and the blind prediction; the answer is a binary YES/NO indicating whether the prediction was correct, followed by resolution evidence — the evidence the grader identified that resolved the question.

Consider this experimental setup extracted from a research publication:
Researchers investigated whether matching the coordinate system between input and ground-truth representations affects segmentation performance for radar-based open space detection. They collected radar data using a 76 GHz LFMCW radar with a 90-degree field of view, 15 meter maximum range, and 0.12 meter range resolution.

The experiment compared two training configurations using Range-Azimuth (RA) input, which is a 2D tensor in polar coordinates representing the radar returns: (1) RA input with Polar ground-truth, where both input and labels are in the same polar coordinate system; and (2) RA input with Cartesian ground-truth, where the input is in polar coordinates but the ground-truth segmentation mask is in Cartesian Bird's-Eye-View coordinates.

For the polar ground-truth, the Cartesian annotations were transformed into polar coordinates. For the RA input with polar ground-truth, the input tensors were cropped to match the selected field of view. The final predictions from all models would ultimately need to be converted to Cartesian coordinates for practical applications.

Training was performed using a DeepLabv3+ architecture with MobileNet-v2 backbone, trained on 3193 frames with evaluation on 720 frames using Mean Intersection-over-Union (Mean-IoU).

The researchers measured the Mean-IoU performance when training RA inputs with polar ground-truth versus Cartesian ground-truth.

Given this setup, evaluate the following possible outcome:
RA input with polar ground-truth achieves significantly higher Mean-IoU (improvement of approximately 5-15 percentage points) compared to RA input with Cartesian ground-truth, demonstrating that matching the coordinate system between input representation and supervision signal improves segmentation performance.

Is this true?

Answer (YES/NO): NO